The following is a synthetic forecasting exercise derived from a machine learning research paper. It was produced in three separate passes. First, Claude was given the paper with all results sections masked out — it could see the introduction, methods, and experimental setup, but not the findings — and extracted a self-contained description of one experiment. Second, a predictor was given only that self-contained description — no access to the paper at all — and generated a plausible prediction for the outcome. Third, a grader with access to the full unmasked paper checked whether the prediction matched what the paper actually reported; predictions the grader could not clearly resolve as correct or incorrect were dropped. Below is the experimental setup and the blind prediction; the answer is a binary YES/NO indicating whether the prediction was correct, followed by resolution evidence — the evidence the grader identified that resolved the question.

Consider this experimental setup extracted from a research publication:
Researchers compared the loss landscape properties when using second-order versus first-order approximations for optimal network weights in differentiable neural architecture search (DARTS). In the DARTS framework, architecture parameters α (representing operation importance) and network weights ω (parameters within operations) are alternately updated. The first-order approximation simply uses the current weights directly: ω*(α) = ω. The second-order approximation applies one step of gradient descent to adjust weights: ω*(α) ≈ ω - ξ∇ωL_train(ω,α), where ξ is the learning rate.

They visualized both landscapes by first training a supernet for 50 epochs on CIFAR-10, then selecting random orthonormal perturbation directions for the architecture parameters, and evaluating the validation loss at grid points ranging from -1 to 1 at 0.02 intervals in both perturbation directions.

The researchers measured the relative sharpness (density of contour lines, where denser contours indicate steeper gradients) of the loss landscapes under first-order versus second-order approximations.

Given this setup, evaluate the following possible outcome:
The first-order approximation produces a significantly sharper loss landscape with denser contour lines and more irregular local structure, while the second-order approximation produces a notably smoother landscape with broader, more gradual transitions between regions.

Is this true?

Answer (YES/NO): NO